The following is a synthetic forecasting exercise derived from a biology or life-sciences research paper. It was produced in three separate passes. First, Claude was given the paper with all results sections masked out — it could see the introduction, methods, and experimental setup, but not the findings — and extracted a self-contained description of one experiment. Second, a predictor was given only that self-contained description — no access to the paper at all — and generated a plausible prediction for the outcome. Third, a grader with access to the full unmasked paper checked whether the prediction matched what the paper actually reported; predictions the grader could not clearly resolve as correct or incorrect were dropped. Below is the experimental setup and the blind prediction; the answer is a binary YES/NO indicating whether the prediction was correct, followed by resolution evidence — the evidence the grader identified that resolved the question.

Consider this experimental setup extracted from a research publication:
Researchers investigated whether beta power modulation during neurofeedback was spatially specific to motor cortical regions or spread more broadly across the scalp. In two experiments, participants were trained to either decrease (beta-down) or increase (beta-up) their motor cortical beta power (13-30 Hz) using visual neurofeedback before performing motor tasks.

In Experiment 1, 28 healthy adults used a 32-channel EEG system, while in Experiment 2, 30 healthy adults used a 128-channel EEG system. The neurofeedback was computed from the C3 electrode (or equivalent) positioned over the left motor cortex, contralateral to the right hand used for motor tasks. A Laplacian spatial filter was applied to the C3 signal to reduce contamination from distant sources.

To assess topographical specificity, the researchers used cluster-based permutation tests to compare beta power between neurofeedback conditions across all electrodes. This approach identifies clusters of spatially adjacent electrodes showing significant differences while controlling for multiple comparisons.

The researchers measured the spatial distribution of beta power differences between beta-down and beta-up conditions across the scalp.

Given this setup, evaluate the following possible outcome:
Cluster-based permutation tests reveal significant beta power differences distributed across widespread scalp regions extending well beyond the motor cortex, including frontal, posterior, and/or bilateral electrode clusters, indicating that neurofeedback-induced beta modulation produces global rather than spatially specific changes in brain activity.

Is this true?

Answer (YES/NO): NO